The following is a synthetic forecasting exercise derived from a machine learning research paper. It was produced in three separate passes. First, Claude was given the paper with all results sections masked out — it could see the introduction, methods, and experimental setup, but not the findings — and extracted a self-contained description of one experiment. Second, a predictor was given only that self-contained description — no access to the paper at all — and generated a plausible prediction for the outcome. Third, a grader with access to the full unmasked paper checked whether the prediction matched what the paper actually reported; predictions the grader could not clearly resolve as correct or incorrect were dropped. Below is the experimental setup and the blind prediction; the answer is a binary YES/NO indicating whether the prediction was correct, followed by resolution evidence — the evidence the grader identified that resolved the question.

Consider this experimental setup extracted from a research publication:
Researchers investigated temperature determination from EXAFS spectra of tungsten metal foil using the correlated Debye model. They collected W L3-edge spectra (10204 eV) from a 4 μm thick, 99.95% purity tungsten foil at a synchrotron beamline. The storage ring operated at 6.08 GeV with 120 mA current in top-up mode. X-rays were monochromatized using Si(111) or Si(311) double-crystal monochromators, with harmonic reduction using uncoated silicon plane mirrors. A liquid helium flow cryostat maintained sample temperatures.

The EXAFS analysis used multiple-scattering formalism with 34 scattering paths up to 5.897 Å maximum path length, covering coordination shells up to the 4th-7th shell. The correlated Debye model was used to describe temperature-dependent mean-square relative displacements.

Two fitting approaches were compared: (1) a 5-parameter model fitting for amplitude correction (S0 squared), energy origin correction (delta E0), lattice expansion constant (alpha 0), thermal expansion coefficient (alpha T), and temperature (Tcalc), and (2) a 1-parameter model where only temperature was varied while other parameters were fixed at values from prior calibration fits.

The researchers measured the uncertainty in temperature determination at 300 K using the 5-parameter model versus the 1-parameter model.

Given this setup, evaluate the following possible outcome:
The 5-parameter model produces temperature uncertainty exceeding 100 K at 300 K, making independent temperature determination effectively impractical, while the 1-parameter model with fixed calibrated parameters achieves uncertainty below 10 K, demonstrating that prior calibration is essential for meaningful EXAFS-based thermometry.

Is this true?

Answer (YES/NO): NO